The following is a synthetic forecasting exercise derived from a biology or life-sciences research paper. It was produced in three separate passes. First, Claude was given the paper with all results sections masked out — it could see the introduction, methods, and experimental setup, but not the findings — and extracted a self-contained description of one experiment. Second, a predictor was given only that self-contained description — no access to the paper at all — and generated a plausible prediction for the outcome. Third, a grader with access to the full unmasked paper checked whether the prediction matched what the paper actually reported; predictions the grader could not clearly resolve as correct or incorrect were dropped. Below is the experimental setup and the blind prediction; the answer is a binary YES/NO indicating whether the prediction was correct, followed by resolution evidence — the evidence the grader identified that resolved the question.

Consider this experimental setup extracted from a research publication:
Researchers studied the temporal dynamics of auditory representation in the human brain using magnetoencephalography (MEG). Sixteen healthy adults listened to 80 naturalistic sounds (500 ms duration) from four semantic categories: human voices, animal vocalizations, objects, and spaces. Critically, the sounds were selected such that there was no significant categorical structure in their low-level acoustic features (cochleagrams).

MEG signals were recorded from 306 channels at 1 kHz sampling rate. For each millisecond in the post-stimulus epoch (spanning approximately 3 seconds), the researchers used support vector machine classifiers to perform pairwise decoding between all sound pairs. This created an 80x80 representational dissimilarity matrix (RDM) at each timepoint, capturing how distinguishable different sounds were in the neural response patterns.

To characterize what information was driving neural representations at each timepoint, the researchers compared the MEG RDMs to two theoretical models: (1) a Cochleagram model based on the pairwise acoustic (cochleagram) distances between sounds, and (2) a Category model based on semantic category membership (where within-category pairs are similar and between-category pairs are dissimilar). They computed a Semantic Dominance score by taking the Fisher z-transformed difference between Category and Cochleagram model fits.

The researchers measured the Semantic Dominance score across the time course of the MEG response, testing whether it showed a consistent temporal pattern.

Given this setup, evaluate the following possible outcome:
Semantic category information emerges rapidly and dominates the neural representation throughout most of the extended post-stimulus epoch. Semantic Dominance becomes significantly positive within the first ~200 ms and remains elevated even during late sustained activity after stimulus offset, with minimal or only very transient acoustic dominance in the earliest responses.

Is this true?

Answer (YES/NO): NO